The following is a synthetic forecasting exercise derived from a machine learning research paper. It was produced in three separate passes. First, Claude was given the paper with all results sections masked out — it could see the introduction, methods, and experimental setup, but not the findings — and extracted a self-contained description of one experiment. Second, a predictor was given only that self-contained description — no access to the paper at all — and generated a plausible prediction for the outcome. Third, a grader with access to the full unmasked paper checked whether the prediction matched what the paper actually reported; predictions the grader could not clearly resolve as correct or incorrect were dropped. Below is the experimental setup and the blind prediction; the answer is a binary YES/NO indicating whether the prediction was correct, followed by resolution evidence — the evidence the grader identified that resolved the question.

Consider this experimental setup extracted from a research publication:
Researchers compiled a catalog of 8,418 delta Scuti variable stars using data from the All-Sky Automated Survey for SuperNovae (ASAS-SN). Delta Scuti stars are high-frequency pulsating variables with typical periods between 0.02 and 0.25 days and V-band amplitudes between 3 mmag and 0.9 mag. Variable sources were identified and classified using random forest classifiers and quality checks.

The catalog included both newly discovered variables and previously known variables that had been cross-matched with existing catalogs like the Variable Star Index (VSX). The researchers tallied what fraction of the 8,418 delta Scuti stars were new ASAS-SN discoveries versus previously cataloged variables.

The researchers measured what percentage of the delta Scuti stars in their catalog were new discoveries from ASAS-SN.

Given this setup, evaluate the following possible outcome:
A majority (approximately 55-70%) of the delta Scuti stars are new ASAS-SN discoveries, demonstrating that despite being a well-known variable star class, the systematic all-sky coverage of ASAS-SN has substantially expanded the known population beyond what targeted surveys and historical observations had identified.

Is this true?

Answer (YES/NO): NO